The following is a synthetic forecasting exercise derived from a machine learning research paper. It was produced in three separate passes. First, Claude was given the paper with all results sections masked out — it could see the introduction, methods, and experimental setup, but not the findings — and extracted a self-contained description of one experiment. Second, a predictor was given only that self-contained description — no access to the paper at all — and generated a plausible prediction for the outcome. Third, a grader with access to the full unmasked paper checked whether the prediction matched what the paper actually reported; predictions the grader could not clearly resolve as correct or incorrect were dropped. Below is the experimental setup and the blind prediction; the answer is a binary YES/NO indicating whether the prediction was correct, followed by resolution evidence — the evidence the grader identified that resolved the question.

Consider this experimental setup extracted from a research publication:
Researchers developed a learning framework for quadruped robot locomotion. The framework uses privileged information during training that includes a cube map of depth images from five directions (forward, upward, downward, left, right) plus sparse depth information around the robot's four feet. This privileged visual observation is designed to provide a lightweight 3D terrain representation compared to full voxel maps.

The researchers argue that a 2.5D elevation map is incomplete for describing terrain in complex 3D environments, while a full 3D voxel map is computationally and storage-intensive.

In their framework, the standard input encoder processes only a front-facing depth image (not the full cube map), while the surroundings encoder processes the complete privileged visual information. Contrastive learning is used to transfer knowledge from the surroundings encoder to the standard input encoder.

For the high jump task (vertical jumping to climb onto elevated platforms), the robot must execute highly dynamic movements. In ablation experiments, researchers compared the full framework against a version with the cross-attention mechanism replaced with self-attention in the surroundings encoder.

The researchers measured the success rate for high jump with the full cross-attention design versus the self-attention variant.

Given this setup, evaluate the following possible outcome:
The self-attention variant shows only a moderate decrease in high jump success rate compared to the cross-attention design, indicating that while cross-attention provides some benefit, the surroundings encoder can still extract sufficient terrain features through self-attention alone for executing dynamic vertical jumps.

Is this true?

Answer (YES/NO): YES